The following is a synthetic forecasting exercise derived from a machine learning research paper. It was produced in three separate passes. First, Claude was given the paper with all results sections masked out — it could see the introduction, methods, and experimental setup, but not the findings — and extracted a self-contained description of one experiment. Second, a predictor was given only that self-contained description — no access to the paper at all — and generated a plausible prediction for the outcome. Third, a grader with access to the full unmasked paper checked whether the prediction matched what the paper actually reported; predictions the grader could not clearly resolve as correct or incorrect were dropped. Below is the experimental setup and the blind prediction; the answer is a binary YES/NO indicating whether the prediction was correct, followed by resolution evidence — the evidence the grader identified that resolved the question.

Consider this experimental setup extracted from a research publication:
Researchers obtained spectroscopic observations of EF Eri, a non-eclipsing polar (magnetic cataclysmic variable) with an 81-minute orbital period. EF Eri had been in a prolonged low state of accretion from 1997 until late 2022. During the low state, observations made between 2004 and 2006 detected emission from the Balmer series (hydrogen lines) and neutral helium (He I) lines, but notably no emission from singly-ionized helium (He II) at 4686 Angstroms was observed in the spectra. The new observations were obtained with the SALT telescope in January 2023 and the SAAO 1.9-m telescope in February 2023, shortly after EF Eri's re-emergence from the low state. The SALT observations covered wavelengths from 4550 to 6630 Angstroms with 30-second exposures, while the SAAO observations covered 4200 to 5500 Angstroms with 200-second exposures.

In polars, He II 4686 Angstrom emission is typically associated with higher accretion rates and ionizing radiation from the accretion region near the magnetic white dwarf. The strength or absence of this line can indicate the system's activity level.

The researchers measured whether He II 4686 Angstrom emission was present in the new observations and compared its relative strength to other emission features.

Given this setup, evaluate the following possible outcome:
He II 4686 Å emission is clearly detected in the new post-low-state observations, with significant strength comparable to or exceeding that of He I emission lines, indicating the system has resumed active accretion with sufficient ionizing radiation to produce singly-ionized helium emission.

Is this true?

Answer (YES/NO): YES